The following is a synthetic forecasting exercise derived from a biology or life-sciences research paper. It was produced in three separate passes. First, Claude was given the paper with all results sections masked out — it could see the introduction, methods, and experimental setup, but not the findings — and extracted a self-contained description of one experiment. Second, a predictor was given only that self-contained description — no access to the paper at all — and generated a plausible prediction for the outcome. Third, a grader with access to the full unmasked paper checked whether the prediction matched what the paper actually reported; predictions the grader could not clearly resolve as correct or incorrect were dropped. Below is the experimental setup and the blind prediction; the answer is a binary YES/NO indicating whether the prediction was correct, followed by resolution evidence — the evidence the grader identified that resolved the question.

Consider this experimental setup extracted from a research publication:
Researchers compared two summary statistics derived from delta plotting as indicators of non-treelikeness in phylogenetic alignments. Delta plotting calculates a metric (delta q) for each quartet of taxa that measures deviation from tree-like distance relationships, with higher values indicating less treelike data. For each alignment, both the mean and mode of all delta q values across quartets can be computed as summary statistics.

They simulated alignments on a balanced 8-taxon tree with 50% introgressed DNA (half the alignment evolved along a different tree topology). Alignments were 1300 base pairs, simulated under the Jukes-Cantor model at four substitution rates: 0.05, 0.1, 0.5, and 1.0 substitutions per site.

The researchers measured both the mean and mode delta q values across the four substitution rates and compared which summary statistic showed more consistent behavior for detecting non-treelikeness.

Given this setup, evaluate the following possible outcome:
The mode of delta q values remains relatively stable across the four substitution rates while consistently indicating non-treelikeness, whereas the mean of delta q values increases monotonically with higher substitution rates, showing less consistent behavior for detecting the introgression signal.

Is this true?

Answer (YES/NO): NO